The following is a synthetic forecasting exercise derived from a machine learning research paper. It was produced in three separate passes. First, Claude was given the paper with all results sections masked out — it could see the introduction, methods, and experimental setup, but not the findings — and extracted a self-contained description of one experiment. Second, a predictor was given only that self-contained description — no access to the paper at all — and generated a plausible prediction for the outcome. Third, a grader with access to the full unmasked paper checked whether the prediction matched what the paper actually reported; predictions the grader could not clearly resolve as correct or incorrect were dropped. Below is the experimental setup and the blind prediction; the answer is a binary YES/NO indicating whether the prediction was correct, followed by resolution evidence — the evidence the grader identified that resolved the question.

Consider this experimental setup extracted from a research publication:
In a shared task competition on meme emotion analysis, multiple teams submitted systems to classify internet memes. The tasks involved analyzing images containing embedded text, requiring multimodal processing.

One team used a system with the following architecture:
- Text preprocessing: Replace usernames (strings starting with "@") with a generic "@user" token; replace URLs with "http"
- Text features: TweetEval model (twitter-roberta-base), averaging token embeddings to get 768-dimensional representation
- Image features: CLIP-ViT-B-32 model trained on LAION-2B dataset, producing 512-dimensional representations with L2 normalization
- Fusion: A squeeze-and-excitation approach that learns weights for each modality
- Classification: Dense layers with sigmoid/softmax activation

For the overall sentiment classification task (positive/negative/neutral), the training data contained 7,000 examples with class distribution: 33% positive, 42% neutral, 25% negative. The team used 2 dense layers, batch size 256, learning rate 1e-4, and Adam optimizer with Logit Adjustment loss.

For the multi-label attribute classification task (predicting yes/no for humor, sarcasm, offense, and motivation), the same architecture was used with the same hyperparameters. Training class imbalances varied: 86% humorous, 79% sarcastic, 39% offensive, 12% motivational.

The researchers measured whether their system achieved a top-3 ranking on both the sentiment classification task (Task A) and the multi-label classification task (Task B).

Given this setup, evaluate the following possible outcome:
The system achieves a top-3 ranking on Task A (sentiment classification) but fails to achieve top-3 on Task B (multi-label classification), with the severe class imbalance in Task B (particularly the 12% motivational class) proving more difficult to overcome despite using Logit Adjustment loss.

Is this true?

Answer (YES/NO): NO